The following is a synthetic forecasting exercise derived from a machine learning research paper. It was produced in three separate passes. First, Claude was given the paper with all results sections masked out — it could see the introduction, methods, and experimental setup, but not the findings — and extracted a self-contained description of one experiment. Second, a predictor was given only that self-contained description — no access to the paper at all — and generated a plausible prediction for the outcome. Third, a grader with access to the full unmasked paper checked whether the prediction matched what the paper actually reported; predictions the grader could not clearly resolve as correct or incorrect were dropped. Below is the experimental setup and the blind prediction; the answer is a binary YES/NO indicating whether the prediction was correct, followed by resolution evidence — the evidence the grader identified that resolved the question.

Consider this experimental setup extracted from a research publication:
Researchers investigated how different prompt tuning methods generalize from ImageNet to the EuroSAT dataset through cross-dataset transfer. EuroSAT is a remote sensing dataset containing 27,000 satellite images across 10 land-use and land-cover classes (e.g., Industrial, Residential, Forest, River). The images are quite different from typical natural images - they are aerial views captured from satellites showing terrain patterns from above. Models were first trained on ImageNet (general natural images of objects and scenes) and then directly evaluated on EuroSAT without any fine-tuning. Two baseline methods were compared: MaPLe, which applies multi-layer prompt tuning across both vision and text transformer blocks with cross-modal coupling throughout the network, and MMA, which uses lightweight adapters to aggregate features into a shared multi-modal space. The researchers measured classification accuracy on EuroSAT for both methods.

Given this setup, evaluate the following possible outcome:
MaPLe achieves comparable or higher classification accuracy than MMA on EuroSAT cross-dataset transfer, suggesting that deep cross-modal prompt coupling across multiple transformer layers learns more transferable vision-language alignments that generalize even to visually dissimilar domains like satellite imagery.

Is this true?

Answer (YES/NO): NO